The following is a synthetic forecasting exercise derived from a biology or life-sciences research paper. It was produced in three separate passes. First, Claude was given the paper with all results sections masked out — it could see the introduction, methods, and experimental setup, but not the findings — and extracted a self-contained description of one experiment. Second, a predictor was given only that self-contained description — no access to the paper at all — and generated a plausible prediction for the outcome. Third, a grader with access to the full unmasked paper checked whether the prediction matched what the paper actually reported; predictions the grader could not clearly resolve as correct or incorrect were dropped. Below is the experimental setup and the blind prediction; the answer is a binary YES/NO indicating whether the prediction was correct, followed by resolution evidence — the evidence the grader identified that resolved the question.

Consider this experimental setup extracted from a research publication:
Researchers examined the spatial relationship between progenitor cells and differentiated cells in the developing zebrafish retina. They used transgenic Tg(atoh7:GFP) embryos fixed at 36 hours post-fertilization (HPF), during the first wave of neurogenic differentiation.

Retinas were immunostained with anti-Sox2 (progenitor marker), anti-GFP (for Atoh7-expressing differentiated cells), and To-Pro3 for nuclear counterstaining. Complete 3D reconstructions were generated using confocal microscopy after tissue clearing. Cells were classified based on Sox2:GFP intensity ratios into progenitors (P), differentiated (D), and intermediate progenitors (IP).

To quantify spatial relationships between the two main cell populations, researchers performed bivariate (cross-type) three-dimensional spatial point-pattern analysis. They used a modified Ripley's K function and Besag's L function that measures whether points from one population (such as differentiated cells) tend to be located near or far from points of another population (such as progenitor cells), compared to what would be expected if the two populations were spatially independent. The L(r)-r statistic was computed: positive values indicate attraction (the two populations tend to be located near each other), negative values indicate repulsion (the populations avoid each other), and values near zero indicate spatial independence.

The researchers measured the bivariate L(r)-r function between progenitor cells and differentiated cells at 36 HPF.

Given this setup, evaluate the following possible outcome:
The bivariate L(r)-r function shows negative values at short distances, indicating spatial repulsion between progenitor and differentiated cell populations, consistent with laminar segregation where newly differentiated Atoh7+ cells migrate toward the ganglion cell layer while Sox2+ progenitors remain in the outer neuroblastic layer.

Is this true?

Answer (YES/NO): YES